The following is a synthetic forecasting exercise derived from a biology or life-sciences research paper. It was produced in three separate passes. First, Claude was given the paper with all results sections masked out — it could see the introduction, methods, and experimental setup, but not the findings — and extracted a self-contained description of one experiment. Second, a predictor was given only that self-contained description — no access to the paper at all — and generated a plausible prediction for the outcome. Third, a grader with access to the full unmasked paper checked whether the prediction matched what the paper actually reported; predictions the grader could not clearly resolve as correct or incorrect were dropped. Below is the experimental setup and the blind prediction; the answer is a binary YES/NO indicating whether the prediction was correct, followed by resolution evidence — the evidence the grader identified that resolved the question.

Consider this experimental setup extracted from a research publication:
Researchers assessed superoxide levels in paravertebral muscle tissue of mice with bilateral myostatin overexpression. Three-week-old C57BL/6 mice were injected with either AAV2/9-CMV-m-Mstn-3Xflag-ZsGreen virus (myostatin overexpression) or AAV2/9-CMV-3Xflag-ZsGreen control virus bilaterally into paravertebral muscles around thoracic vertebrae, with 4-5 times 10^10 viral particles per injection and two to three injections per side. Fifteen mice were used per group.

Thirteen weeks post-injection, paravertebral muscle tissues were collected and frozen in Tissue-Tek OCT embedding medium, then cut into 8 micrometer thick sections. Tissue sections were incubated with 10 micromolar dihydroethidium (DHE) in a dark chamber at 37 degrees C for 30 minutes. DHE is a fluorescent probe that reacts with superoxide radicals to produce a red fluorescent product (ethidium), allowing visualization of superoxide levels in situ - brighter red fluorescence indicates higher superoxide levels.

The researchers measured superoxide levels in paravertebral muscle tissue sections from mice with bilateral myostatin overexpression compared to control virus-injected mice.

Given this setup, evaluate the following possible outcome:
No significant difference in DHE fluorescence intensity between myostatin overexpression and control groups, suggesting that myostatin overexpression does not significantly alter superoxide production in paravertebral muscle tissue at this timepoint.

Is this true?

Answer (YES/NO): NO